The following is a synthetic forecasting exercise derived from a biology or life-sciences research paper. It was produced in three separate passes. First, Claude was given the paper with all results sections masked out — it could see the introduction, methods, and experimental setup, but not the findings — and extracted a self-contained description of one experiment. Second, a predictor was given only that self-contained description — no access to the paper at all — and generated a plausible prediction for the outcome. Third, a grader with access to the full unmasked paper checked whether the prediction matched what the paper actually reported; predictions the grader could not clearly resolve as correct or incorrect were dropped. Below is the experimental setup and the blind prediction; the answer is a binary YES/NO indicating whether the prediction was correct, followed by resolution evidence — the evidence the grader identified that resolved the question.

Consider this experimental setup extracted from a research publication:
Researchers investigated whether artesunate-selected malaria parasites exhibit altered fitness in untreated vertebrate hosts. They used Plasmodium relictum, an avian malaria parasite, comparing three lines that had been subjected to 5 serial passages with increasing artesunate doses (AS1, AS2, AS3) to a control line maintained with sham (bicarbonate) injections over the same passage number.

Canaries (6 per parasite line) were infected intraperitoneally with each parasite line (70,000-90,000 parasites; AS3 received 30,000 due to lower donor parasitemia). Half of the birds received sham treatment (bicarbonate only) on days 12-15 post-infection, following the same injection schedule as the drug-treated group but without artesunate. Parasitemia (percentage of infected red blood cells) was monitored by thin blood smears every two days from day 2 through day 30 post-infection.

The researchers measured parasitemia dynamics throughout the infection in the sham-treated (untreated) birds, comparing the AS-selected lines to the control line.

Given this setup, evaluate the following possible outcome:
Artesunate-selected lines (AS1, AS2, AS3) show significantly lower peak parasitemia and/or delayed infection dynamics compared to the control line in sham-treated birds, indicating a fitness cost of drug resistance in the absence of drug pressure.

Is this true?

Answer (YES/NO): NO